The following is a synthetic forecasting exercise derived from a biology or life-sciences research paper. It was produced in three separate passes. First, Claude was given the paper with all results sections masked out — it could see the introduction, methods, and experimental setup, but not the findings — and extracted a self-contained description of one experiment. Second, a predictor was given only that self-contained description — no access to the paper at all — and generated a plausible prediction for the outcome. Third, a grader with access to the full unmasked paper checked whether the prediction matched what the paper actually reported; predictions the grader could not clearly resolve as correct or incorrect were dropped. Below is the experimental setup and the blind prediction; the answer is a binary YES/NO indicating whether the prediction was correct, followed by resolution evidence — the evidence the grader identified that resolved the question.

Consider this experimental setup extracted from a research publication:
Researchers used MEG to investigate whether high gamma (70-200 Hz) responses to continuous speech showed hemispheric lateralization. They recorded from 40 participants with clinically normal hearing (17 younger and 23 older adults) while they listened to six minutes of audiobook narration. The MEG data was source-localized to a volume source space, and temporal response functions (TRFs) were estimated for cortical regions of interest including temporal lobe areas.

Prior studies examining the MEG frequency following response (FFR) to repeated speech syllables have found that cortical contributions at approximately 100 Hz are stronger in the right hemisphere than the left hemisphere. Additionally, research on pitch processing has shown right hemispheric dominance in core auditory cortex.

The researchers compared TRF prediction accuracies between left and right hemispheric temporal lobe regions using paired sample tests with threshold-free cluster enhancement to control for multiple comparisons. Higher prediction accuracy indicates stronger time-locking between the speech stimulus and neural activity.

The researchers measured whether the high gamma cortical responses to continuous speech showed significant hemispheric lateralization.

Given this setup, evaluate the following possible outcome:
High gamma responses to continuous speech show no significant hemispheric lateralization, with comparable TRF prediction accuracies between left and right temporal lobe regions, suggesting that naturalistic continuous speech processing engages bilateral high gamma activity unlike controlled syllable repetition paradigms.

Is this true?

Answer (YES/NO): NO